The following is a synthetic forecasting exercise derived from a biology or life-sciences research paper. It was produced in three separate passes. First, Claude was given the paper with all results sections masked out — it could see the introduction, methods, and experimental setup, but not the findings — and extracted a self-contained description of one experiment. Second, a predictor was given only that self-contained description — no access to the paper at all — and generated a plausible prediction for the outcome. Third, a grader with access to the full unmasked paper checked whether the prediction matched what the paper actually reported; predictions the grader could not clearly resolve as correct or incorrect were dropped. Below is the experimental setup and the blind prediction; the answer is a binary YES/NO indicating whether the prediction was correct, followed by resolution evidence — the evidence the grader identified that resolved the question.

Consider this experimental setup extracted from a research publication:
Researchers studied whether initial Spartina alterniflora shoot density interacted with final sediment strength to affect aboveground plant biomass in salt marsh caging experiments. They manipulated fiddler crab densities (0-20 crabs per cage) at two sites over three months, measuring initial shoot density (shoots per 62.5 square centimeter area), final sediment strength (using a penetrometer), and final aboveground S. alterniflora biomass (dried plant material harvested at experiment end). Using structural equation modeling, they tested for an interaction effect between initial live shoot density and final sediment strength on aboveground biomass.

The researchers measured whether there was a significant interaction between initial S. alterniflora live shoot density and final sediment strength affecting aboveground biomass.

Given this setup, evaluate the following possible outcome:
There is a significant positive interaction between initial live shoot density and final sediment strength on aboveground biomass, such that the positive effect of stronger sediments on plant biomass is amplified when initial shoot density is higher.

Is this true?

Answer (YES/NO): NO